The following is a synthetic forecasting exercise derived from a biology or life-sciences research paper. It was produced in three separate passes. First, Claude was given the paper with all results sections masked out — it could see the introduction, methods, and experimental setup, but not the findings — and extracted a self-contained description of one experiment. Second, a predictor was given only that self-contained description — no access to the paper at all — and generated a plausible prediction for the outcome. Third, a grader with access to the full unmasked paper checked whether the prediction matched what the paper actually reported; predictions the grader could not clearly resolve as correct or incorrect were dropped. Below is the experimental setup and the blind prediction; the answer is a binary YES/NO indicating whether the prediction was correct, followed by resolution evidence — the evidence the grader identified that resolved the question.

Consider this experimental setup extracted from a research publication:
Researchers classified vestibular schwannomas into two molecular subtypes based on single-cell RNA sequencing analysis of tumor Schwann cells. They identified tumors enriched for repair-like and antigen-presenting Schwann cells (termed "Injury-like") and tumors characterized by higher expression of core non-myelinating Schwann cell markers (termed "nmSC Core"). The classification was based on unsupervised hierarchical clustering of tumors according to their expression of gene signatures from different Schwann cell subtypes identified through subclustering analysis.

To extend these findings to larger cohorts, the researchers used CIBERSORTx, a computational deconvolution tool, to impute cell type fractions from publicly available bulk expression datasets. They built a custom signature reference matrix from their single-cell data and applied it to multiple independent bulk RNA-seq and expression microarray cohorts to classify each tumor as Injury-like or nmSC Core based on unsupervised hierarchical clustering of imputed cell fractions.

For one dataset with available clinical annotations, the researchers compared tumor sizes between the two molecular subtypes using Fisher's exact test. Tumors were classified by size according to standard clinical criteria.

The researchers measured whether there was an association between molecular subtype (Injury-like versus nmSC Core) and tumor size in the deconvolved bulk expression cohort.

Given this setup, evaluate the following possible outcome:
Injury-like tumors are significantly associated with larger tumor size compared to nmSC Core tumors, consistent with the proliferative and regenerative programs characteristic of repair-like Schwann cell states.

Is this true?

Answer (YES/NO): YES